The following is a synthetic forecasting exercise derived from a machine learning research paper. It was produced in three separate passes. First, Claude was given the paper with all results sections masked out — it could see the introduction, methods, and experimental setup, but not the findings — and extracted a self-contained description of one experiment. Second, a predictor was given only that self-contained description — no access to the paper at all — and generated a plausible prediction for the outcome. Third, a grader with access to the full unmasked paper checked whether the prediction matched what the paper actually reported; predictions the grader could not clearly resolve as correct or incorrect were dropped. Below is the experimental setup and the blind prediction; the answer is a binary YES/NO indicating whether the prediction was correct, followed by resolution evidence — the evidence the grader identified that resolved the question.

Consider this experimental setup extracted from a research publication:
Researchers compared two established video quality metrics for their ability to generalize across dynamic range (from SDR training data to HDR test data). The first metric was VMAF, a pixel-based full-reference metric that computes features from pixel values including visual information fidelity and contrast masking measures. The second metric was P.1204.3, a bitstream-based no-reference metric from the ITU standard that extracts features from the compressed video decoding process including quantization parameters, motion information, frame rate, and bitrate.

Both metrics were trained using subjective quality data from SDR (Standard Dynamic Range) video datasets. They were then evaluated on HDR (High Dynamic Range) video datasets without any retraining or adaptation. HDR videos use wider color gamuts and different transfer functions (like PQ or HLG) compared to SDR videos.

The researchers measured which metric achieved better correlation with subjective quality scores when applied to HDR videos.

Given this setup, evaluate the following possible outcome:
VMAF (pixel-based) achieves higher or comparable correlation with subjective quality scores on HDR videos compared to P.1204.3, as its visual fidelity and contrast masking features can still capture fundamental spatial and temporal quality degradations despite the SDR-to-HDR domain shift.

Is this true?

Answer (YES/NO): NO